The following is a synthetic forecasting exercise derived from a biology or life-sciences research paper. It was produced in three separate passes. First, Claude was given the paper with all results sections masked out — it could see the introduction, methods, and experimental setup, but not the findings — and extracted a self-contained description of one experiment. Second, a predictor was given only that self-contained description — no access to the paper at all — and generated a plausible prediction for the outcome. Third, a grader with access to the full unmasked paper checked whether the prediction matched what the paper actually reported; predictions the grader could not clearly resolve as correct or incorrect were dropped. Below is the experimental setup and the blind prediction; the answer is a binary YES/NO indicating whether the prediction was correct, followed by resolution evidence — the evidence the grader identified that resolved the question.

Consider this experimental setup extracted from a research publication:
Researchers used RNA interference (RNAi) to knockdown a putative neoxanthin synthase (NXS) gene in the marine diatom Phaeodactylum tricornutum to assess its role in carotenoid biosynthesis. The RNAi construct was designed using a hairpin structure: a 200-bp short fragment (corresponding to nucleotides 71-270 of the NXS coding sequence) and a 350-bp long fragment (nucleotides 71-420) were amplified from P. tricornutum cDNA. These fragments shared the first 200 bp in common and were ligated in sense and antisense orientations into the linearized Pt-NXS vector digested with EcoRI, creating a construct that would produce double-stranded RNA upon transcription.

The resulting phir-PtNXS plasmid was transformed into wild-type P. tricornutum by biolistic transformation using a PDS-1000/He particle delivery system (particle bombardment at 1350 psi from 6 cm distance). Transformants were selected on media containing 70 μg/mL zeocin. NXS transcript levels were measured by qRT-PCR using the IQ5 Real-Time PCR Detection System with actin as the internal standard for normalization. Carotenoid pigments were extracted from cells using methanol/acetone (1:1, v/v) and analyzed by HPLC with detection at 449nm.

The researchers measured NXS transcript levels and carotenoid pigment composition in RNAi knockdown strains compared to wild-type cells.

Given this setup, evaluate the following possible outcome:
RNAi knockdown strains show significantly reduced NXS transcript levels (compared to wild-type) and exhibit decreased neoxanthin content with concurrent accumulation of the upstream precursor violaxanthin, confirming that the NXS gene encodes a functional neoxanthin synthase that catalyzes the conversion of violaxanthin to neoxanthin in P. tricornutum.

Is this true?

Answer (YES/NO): YES